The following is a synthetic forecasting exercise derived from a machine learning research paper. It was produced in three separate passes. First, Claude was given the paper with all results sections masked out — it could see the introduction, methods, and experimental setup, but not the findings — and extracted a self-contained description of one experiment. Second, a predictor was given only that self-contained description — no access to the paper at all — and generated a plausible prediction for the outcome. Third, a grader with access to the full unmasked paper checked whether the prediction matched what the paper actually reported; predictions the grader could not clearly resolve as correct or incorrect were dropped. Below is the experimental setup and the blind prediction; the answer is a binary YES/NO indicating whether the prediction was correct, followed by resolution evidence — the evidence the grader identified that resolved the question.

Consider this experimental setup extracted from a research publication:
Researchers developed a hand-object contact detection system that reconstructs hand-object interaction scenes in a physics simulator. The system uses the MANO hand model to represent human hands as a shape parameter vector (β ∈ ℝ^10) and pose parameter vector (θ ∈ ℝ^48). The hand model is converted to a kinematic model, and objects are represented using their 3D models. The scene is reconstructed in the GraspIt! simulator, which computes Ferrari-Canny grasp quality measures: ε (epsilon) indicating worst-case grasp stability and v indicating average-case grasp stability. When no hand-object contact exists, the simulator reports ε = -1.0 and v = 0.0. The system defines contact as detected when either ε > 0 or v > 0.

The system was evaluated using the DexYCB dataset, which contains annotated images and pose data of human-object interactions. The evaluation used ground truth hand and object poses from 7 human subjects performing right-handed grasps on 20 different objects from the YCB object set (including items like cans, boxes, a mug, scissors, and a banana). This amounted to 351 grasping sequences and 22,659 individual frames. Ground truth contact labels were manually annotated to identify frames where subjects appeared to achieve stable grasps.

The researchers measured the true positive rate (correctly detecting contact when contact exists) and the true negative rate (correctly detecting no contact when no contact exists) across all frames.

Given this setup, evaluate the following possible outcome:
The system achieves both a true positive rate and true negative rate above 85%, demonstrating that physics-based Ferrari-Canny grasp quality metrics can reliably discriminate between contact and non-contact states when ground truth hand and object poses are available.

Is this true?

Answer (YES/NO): NO